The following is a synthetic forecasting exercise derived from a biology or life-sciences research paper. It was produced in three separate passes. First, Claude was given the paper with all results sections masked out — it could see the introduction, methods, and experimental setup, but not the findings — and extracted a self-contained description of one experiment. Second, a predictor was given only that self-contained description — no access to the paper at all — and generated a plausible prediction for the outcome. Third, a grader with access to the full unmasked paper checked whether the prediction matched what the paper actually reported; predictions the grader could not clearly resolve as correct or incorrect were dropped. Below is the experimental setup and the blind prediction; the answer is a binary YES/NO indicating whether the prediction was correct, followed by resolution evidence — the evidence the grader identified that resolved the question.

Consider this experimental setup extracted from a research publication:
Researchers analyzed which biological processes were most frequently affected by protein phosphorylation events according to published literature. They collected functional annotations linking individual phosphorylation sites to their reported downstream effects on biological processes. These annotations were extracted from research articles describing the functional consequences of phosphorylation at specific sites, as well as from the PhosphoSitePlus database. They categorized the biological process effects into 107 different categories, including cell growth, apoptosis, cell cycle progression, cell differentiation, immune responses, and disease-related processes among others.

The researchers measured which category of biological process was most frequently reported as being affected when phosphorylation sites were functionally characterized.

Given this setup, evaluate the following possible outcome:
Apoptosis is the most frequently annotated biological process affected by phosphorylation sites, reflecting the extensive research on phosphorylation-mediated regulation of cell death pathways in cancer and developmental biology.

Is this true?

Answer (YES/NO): NO